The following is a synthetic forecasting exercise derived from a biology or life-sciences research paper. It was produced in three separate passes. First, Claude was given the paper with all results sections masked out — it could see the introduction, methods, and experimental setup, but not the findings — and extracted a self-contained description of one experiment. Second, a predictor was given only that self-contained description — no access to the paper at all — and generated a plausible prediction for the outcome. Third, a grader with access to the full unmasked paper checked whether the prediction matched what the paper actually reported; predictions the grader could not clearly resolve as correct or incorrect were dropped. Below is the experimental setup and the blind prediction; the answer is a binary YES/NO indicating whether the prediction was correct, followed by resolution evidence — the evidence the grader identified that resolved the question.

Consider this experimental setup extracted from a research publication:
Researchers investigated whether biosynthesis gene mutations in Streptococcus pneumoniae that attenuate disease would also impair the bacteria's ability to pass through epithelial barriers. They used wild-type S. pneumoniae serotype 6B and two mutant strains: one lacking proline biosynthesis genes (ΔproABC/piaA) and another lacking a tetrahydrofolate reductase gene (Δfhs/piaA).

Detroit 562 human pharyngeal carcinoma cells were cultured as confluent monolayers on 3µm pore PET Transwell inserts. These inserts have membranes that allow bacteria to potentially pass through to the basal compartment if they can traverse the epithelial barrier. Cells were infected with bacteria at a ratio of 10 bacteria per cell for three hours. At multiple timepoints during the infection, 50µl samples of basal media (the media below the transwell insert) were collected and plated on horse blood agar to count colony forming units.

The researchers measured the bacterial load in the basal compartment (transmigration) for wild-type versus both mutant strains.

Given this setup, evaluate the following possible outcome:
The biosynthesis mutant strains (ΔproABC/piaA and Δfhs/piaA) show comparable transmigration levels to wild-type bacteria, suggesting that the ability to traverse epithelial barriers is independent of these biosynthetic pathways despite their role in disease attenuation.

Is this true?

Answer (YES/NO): NO